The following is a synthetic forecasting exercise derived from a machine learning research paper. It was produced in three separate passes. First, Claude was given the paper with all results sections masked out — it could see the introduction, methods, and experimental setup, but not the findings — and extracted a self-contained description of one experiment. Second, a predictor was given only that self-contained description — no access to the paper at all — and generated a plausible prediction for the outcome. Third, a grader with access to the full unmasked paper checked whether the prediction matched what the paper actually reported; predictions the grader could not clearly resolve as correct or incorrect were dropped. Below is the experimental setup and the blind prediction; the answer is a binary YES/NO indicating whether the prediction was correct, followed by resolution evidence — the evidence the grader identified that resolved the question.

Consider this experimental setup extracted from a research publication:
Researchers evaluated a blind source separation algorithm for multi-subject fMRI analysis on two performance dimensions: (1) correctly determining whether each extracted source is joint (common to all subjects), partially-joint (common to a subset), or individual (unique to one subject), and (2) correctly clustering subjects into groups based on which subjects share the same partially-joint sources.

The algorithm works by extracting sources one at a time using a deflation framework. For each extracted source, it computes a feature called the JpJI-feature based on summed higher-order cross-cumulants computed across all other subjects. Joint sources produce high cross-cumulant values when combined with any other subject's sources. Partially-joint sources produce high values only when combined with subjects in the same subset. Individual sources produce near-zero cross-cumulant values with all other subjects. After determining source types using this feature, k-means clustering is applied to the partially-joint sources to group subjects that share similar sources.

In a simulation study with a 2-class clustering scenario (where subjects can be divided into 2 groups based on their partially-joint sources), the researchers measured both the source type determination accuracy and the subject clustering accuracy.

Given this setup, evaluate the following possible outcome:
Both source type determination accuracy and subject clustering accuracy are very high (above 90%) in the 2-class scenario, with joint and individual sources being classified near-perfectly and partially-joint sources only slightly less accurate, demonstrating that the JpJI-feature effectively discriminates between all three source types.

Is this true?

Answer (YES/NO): NO